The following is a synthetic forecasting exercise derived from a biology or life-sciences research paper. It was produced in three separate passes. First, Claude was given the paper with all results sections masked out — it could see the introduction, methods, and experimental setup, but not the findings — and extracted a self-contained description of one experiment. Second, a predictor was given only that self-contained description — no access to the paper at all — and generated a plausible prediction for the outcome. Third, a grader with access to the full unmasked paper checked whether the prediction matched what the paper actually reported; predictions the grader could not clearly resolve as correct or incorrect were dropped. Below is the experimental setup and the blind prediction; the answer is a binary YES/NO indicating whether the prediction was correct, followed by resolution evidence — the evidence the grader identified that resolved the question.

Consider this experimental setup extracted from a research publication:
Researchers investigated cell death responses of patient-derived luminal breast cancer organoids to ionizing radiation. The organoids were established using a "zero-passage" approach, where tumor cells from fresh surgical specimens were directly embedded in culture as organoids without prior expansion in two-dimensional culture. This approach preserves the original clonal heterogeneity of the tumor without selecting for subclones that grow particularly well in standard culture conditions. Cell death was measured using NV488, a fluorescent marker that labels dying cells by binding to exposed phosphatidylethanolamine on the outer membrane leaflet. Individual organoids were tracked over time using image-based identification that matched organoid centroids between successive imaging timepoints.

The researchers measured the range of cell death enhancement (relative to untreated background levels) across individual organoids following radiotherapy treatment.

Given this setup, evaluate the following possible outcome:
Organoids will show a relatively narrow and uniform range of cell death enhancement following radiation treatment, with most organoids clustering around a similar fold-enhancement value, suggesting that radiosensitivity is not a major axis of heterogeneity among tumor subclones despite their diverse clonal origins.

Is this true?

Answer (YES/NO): NO